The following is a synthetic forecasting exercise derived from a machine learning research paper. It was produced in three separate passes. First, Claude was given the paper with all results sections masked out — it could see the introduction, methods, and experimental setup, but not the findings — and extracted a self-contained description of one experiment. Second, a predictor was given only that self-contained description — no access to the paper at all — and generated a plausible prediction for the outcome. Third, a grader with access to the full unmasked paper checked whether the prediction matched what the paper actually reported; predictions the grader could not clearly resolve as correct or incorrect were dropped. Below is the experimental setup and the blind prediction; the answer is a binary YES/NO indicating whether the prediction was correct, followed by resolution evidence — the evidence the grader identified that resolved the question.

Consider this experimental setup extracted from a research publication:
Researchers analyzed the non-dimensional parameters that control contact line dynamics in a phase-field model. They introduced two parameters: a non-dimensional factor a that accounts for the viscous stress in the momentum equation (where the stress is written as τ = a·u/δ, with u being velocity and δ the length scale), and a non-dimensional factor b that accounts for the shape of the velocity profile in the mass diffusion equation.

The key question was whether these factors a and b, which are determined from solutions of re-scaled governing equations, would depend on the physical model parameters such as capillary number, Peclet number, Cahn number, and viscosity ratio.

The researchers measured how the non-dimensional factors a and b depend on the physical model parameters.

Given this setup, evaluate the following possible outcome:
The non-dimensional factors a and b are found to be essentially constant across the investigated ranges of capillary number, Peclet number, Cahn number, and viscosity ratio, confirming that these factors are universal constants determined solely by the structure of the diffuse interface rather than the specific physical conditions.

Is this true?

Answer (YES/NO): YES